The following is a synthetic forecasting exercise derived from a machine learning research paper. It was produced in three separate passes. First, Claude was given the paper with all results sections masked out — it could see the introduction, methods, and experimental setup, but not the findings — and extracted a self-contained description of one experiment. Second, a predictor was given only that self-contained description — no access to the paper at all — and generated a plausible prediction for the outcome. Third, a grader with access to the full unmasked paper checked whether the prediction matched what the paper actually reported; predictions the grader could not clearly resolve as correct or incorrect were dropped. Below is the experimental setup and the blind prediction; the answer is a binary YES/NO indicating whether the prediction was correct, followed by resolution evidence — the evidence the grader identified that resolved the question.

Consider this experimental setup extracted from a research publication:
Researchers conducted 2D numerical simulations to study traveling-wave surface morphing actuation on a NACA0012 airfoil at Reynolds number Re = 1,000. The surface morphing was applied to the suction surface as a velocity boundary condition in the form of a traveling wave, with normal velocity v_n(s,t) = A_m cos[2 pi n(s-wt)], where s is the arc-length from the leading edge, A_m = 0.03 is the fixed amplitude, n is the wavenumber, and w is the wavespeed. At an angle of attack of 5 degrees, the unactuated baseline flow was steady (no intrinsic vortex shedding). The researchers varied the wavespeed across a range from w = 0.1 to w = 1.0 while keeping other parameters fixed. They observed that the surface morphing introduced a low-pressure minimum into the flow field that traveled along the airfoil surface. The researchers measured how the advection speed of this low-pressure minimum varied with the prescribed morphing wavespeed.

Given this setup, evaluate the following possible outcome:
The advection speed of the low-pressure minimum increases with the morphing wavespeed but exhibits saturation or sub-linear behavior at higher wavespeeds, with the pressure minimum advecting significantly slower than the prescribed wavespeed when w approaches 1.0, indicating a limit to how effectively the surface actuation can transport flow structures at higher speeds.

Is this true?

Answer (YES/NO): NO